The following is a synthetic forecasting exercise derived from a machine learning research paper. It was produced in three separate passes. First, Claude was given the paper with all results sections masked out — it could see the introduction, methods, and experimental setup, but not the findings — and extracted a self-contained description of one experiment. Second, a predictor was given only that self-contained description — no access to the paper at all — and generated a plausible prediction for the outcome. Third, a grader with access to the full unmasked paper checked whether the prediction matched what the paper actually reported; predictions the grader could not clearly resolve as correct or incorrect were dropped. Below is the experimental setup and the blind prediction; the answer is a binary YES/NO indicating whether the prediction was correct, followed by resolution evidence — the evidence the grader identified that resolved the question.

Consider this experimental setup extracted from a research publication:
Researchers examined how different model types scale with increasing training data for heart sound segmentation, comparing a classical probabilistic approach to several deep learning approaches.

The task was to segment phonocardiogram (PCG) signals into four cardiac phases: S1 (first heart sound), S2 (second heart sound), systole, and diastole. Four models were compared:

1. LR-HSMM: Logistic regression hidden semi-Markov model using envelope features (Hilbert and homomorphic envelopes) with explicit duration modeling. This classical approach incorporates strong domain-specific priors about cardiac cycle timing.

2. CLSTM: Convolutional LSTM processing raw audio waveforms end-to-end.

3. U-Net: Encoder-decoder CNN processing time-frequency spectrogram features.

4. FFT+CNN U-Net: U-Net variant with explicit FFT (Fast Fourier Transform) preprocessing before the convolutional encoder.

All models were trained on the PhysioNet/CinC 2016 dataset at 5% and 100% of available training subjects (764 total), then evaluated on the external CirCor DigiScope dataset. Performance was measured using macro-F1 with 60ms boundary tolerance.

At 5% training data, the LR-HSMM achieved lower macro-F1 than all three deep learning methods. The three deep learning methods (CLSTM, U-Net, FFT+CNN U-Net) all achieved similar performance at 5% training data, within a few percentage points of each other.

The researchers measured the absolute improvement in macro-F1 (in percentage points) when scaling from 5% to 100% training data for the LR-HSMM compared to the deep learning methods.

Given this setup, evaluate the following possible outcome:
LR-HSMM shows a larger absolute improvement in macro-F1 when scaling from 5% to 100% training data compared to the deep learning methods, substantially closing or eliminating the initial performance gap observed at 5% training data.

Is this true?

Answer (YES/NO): NO